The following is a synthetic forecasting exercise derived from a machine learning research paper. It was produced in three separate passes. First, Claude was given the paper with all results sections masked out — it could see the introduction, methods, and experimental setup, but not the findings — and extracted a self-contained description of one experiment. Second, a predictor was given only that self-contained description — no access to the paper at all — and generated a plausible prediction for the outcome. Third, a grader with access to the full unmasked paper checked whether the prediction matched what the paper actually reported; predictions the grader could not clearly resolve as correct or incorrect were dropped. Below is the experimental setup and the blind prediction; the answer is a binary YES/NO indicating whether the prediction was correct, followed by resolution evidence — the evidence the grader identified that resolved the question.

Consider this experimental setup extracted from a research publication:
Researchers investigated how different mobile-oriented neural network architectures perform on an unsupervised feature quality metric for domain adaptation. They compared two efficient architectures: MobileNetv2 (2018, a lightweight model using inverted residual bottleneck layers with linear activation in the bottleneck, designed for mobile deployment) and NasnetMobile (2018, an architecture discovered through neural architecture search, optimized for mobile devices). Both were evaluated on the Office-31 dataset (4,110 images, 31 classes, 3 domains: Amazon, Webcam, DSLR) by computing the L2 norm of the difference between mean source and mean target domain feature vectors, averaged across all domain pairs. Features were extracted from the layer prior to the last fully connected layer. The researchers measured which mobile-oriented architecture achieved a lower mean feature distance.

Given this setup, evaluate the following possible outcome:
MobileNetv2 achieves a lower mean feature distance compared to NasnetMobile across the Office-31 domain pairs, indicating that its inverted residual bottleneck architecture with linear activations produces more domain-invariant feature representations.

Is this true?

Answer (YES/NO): NO